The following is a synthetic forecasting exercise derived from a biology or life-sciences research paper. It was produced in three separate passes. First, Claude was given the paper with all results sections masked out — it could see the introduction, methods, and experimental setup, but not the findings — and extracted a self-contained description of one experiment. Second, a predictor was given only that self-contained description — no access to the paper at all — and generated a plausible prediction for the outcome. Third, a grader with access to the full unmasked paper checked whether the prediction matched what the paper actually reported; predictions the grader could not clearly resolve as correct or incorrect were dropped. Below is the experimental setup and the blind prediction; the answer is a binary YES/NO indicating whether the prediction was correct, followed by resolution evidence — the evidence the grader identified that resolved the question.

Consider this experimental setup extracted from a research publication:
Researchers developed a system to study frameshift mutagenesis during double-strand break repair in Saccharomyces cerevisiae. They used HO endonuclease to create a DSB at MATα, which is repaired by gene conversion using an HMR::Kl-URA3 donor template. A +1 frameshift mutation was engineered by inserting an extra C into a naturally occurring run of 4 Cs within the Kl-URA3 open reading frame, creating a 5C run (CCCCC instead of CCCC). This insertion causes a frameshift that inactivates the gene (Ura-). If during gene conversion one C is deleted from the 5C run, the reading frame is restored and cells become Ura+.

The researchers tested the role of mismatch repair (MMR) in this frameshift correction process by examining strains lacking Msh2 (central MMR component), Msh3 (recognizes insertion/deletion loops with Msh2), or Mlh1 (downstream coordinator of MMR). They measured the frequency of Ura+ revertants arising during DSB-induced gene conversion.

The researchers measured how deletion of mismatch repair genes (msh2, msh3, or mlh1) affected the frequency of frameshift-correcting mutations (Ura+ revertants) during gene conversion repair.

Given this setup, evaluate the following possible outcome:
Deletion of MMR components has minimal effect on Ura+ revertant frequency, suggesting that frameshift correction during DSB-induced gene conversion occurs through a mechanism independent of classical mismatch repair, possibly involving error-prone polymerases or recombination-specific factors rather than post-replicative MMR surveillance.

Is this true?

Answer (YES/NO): NO